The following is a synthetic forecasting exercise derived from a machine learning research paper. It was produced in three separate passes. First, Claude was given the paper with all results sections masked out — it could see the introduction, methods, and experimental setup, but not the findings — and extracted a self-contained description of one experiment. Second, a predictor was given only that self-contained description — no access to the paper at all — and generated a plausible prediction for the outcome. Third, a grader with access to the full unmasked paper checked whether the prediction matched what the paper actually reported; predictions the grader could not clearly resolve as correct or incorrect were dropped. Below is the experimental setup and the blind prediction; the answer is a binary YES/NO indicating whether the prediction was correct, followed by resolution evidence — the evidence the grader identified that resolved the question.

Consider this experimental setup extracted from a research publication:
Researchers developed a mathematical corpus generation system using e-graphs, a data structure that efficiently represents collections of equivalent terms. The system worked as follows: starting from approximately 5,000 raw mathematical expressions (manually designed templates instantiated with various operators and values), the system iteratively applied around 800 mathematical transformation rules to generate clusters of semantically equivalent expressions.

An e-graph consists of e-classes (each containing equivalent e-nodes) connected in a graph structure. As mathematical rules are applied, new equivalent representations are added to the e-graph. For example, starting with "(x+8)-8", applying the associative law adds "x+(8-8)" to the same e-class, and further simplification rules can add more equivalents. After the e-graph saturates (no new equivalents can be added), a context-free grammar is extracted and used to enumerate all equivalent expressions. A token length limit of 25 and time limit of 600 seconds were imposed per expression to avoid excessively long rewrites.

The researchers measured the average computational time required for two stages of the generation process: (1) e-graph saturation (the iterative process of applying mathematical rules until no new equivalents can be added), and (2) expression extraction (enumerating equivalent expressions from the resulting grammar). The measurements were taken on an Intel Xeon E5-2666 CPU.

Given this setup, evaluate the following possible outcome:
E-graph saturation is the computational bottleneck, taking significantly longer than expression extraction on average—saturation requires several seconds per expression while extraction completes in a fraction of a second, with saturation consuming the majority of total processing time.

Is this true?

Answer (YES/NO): NO